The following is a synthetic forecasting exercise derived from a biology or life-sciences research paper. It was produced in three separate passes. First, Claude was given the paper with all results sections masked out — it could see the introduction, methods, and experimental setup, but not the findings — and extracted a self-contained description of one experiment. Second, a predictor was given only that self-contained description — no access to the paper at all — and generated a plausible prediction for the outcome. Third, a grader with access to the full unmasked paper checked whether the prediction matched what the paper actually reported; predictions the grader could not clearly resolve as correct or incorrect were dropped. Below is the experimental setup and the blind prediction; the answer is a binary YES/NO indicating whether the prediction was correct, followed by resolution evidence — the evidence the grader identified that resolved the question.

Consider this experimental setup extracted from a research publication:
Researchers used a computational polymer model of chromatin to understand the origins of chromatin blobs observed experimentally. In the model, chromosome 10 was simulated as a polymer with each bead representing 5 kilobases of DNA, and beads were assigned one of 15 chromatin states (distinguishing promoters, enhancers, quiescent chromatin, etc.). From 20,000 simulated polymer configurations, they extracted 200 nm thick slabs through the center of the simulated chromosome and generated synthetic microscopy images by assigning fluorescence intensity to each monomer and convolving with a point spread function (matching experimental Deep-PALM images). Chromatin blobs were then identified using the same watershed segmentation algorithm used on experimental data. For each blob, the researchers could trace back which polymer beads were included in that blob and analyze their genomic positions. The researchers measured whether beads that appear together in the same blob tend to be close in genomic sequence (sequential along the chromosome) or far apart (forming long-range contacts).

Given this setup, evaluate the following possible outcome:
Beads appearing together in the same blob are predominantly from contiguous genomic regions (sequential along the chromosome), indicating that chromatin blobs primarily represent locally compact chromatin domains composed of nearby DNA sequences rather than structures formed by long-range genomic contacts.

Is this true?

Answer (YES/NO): YES